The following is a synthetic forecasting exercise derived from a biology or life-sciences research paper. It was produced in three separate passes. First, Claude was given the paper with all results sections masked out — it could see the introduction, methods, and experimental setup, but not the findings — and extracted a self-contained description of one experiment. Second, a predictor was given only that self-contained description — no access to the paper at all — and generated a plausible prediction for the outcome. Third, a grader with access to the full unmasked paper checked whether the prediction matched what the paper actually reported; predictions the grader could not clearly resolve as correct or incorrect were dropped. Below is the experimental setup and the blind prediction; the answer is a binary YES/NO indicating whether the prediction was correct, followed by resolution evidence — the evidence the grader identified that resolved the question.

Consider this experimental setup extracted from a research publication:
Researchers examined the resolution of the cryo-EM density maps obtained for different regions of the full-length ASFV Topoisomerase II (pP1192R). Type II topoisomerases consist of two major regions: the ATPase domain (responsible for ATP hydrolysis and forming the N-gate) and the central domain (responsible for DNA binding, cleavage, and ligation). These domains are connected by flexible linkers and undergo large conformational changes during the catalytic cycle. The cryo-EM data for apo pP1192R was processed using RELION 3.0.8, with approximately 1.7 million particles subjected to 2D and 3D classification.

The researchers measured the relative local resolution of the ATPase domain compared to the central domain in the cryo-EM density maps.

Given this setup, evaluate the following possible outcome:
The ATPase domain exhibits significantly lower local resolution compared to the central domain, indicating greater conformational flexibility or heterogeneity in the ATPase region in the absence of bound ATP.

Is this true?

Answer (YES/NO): YES